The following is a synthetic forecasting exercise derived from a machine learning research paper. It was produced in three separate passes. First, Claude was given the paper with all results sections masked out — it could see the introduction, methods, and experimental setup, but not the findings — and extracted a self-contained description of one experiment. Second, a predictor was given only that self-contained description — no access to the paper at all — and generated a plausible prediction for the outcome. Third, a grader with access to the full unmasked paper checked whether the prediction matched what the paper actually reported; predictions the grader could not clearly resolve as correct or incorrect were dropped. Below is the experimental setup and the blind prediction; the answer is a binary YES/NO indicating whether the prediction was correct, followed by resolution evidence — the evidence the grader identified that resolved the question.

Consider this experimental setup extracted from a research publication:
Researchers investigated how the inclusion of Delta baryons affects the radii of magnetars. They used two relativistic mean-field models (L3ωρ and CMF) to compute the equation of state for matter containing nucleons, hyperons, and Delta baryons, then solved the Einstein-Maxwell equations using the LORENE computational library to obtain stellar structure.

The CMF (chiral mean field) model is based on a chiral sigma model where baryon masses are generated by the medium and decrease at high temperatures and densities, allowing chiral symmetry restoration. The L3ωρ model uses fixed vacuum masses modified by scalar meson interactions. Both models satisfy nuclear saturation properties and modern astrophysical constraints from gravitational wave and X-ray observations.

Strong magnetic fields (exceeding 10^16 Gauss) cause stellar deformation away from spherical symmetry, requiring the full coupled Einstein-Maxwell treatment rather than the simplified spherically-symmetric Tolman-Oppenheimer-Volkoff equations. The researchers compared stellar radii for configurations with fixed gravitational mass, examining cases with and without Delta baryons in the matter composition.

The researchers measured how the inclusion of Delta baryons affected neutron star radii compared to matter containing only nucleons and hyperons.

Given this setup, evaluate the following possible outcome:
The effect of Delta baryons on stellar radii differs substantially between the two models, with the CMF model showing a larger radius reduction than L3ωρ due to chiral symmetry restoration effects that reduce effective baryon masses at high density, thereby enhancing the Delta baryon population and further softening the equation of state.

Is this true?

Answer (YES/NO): NO